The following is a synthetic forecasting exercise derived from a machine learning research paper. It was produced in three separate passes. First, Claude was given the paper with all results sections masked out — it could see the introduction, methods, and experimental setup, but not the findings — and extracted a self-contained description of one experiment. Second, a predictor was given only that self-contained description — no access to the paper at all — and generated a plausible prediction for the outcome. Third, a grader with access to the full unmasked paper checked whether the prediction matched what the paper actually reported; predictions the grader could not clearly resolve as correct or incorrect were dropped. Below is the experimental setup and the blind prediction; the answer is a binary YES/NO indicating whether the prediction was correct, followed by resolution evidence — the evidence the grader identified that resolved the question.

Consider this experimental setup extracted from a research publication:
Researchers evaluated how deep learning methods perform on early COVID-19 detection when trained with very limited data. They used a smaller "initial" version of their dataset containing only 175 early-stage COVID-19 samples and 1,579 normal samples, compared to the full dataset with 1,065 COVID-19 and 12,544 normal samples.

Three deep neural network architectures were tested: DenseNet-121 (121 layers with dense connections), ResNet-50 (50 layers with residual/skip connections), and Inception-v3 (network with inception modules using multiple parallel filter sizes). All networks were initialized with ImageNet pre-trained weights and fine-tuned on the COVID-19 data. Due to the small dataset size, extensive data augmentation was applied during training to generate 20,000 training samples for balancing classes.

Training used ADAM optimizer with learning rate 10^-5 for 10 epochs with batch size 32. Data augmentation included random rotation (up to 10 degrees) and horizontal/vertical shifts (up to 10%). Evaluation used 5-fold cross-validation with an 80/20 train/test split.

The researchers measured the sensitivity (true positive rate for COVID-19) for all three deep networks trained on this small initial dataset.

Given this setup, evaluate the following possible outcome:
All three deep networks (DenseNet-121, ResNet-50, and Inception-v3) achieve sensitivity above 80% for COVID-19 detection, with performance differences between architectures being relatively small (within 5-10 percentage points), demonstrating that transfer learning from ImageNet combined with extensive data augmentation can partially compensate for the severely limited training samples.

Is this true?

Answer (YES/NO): YES